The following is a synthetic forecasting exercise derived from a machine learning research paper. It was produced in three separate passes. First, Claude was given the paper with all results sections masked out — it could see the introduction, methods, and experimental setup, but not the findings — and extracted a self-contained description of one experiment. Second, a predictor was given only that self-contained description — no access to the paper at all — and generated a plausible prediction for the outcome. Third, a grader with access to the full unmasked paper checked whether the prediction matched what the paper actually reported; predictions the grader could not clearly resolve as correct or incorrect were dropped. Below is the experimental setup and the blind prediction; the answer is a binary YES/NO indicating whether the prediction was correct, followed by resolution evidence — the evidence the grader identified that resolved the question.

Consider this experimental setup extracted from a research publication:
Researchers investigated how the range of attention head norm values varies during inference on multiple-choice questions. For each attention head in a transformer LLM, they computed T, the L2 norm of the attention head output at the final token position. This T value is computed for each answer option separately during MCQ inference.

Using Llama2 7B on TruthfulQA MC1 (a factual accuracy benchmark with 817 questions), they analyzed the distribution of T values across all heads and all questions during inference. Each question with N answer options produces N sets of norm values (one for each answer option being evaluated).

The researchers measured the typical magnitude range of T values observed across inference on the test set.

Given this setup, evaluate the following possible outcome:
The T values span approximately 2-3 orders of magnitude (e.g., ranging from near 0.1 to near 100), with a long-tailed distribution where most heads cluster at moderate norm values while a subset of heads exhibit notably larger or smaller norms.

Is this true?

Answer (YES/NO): NO